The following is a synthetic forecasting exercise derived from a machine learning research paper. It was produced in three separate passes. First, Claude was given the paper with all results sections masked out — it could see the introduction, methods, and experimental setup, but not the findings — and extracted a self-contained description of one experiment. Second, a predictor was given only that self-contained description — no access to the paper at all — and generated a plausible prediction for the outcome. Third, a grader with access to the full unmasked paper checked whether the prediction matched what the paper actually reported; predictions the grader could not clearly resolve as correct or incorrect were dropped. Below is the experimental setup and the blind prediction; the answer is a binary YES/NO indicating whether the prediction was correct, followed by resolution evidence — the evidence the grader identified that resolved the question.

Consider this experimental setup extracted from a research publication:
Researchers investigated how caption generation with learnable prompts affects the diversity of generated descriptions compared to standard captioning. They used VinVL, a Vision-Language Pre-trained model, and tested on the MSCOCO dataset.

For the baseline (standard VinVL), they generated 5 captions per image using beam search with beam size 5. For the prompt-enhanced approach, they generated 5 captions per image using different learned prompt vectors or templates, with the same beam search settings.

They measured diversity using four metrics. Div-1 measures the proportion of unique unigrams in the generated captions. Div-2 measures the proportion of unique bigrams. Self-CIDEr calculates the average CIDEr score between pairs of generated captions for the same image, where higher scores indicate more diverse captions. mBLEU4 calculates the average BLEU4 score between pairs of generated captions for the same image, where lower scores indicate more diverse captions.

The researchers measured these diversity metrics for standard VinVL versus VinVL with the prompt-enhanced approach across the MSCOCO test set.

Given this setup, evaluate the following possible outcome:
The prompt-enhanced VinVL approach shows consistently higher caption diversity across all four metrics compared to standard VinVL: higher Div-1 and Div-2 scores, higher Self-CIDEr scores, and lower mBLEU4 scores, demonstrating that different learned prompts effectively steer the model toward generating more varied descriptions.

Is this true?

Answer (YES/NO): YES